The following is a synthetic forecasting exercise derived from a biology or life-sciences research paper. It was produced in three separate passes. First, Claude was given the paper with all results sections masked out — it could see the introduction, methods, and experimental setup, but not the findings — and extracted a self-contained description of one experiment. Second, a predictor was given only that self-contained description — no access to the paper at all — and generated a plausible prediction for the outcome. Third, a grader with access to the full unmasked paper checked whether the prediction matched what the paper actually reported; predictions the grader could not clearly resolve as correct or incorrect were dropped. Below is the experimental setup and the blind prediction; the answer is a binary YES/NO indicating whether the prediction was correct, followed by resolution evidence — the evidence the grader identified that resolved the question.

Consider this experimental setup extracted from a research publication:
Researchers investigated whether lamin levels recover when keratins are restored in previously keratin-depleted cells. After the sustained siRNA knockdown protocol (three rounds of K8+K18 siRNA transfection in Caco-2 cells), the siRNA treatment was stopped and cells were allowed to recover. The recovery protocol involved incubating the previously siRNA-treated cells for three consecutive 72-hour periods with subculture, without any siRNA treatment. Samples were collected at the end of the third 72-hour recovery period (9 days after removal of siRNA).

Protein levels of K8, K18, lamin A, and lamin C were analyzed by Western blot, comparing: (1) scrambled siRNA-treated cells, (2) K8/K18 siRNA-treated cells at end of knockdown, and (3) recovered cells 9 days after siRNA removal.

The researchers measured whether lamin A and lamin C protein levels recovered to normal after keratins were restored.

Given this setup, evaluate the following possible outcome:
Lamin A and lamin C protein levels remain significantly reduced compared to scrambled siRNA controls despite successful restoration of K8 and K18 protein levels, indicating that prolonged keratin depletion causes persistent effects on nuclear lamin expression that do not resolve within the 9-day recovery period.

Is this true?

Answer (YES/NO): NO